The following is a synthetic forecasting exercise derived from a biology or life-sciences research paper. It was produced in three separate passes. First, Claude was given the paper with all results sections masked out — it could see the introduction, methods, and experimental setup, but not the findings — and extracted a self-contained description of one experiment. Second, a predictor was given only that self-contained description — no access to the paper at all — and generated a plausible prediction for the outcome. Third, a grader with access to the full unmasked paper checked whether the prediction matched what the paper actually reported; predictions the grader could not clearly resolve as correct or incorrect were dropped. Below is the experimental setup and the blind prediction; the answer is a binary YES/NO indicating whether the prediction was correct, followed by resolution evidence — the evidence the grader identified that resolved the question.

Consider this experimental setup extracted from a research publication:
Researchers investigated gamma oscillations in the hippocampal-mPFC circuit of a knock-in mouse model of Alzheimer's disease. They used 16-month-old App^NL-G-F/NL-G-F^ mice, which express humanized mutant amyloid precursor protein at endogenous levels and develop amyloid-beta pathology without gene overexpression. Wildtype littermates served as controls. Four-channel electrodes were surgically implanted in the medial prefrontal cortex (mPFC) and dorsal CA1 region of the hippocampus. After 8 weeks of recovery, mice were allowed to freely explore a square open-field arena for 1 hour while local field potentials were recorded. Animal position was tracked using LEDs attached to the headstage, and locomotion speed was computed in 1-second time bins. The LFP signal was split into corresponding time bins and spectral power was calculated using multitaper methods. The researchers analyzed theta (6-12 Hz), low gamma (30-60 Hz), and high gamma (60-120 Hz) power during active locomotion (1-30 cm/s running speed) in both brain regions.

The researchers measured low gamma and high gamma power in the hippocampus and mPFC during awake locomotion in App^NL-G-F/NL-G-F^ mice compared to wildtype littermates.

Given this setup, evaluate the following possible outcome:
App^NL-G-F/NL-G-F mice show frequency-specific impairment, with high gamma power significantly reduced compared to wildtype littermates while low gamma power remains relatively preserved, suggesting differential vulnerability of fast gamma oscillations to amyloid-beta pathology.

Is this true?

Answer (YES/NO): NO